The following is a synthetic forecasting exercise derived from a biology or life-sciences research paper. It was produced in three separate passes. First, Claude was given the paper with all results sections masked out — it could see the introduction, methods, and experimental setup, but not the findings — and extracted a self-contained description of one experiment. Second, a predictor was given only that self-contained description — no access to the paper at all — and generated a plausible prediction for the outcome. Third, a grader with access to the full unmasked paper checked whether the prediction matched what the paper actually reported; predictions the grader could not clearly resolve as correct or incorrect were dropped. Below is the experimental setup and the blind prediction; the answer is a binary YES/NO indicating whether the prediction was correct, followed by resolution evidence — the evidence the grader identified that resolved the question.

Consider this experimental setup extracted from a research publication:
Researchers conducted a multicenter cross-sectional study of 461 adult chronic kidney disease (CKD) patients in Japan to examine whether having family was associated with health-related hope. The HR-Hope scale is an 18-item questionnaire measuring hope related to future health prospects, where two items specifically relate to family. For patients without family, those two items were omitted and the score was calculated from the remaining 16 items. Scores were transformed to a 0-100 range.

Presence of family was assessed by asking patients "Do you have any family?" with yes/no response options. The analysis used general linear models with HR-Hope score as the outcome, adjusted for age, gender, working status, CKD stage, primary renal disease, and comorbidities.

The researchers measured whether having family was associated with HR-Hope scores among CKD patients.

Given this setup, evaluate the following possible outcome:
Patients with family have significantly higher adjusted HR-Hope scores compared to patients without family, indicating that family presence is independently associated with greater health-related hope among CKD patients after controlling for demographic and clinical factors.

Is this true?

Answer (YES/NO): YES